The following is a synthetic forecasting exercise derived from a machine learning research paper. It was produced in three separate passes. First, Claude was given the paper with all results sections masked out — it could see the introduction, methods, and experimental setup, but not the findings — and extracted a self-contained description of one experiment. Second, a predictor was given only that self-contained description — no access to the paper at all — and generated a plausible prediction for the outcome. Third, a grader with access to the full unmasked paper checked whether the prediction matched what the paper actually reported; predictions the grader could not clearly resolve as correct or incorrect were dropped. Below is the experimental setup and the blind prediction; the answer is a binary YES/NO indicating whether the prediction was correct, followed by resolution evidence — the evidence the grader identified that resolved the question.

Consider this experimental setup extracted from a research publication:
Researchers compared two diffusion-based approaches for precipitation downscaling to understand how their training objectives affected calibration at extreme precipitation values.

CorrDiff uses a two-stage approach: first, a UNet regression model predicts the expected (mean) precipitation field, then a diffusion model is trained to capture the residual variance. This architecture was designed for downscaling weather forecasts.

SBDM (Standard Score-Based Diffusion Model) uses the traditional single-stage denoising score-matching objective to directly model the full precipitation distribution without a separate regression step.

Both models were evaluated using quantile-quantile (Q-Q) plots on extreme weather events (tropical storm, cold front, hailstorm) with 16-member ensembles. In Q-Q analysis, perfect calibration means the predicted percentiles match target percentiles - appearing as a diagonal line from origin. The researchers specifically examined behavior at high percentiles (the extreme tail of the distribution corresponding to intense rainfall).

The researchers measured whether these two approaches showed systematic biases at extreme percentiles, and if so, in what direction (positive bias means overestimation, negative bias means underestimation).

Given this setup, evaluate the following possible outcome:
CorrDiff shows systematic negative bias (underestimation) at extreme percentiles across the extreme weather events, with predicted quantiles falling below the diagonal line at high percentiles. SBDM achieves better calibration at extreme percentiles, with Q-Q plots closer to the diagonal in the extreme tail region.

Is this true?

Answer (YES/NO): NO